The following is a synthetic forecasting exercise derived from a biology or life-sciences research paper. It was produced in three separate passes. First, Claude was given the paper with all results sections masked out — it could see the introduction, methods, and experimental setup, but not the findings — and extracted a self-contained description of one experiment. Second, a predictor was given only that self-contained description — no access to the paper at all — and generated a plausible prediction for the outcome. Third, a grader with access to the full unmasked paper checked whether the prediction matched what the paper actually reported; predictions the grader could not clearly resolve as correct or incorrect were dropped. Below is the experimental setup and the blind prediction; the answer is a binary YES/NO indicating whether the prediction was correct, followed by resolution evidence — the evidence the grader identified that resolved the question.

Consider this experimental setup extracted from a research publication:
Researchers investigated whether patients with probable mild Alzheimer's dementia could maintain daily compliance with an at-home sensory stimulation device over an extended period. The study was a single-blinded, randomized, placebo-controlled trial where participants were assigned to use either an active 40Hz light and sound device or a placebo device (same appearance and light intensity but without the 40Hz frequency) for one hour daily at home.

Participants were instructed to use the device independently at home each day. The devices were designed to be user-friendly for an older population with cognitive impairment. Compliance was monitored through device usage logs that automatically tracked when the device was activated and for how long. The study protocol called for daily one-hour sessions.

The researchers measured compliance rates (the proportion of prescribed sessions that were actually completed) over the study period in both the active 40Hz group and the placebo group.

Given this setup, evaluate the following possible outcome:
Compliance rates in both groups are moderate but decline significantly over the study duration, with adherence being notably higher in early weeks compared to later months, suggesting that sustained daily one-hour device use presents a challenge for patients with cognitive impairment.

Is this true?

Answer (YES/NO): NO